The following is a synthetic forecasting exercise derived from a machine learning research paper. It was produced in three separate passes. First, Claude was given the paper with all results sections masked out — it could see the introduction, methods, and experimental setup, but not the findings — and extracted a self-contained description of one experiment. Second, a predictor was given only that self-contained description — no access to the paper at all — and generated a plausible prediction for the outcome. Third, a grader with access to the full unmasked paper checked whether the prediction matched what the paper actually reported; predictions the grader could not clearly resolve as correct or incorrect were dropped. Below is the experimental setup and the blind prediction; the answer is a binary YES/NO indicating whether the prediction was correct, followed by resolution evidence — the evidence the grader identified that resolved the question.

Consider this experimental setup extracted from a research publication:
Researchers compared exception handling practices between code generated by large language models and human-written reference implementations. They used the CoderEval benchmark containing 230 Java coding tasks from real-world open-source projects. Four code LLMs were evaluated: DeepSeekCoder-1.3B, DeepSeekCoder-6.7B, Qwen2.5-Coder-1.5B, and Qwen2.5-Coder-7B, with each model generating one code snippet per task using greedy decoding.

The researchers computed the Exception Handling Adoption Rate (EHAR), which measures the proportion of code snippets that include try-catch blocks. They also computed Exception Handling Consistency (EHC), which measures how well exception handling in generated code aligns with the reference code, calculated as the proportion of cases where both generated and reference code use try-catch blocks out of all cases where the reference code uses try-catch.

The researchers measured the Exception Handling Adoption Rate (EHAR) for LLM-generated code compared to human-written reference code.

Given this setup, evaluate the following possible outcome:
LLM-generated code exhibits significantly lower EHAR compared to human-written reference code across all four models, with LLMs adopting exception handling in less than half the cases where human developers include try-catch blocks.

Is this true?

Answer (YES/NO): NO